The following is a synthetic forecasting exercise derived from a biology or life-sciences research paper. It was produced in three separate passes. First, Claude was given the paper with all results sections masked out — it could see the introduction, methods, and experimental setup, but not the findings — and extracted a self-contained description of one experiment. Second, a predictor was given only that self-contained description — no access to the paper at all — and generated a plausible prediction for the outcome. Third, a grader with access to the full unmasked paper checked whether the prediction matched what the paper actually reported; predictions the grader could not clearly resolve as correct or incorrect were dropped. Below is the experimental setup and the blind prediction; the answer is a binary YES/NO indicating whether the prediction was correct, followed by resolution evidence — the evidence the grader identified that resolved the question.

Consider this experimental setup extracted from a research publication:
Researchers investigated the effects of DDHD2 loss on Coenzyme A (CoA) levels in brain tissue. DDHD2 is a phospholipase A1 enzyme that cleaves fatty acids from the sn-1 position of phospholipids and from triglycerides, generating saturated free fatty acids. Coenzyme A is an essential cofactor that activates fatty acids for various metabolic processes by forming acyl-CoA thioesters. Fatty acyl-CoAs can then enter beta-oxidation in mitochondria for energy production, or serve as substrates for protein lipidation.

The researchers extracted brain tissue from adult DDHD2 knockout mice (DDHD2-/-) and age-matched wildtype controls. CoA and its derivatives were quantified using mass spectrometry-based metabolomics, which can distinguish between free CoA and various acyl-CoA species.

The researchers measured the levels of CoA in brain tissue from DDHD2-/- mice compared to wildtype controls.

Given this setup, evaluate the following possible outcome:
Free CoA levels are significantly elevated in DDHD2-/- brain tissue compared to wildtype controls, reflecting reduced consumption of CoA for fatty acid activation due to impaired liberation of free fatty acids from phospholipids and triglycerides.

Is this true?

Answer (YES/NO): NO